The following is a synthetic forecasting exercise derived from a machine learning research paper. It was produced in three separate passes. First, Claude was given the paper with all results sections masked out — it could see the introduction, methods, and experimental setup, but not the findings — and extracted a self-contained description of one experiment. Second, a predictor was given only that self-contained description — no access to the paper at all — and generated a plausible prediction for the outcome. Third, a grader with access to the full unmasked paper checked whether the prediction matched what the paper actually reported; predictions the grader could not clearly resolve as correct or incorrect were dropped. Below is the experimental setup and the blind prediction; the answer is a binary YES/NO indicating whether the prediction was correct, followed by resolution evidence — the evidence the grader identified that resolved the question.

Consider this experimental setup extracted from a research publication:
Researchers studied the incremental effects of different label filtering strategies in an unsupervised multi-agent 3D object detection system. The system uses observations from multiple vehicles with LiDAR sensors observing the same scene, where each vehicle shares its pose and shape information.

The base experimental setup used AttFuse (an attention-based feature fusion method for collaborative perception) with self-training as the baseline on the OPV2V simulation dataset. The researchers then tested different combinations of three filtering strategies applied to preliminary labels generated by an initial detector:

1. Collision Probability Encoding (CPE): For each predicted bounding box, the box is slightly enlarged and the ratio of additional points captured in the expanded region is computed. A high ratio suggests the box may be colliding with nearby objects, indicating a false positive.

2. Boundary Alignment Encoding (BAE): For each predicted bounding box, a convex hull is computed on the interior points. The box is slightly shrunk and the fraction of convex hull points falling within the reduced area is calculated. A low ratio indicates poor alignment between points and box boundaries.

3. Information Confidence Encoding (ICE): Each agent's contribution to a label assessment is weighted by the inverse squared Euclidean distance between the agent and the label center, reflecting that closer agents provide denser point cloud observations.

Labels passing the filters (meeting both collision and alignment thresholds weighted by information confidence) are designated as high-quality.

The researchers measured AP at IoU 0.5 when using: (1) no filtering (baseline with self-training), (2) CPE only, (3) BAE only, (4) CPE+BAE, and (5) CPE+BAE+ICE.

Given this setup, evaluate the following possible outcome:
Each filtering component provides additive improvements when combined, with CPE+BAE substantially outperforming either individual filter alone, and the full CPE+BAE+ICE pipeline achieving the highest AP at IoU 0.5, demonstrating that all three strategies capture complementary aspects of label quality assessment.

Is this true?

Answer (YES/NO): YES